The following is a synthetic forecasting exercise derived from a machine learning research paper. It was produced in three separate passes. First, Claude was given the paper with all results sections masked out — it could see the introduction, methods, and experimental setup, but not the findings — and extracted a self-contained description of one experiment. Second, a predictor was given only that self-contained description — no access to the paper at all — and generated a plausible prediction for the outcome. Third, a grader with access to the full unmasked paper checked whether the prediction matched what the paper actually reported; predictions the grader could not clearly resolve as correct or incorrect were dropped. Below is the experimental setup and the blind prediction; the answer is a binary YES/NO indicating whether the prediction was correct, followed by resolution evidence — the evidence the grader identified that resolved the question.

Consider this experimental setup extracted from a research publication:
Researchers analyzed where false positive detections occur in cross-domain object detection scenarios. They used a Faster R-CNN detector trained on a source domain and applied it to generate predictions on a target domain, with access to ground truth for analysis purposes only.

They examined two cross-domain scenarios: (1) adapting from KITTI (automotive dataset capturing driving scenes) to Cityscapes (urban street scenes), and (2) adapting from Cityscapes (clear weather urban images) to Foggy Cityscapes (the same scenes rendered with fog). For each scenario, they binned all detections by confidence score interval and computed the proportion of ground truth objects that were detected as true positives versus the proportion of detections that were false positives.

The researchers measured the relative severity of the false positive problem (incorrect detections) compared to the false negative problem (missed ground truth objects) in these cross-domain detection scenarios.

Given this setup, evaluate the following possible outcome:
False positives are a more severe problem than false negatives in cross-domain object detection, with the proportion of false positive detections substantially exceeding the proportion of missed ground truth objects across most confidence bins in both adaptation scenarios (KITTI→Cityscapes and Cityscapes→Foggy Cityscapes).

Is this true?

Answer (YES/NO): NO